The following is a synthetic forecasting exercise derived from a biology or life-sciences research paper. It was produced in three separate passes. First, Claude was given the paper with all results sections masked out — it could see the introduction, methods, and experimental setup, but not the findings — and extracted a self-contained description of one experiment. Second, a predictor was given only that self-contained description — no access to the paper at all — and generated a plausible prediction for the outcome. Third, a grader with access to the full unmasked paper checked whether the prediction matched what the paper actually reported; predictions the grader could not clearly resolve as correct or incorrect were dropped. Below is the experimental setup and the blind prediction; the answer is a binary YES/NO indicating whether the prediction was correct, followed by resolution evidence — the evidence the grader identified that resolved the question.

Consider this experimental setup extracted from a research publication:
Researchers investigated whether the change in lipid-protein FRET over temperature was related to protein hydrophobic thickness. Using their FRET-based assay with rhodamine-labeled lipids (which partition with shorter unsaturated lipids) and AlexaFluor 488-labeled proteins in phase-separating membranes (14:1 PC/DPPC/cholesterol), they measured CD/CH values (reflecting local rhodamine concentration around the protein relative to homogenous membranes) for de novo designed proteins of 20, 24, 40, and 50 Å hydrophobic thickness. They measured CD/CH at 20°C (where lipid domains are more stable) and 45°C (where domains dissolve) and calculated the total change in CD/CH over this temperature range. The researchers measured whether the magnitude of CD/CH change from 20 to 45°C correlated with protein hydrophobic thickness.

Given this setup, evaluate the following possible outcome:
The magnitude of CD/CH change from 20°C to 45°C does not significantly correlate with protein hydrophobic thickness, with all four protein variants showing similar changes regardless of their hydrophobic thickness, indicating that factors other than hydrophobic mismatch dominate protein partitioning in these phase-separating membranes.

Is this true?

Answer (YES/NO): NO